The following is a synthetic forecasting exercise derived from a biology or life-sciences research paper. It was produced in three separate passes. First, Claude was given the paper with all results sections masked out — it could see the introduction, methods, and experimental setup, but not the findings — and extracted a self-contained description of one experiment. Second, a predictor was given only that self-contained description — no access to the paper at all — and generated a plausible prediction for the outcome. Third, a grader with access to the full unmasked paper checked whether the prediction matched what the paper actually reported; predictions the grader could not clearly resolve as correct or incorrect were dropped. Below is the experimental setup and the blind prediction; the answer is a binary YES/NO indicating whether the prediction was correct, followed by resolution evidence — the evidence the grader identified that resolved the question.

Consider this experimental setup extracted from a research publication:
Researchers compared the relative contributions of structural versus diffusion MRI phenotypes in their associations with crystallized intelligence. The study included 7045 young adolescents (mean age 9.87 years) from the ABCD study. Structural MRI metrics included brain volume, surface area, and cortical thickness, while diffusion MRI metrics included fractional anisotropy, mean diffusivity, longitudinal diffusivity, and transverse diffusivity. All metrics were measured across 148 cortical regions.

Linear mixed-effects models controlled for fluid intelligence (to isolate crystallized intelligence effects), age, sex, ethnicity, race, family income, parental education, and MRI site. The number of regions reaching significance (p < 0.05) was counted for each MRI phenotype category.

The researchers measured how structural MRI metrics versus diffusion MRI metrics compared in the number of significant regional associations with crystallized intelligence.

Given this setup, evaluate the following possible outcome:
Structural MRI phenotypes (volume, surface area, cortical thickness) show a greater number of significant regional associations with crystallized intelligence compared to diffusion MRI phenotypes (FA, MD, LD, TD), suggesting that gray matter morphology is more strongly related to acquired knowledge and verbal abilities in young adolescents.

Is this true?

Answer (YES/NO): YES